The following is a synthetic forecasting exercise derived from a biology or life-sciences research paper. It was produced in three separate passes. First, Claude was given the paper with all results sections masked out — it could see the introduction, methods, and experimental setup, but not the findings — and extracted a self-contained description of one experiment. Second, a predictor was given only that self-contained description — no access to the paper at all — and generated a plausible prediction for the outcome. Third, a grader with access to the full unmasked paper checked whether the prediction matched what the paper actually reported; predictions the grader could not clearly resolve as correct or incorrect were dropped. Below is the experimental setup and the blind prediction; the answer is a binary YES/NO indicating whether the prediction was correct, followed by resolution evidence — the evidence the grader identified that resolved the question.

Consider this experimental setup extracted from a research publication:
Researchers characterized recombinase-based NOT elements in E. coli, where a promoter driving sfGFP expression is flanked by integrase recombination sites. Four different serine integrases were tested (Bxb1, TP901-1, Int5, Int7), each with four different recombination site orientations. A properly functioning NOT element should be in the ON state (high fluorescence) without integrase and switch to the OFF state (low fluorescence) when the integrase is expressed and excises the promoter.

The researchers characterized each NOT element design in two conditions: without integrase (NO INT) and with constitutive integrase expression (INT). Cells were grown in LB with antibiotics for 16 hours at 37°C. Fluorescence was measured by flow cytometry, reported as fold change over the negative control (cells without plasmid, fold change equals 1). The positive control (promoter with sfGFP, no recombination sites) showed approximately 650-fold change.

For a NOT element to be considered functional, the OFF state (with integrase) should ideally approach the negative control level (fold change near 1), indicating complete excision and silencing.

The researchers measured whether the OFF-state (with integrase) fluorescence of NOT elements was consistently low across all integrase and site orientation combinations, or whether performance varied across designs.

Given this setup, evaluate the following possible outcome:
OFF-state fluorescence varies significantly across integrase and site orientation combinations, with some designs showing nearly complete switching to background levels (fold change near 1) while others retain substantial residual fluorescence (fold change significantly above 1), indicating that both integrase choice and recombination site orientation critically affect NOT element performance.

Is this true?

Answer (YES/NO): YES